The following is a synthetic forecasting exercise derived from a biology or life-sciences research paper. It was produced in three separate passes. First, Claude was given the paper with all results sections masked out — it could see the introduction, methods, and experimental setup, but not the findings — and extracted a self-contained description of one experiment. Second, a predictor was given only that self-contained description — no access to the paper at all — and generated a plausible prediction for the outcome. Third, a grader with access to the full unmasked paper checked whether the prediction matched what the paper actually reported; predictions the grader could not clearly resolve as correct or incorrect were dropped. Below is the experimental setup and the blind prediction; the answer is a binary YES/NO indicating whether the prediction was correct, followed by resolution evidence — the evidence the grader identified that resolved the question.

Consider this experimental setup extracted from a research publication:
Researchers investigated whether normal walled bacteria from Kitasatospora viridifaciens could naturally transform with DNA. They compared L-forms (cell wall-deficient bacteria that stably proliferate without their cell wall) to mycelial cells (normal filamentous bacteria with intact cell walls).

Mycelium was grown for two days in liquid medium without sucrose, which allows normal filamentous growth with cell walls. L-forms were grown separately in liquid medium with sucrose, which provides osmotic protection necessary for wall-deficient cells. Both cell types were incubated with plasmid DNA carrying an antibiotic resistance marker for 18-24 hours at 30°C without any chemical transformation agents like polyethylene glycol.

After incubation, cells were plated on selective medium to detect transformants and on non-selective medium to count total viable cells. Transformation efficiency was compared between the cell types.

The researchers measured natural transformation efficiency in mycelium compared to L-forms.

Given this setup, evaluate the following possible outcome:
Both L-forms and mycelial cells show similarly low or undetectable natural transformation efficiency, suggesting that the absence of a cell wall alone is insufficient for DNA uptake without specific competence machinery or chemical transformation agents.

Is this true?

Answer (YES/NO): NO